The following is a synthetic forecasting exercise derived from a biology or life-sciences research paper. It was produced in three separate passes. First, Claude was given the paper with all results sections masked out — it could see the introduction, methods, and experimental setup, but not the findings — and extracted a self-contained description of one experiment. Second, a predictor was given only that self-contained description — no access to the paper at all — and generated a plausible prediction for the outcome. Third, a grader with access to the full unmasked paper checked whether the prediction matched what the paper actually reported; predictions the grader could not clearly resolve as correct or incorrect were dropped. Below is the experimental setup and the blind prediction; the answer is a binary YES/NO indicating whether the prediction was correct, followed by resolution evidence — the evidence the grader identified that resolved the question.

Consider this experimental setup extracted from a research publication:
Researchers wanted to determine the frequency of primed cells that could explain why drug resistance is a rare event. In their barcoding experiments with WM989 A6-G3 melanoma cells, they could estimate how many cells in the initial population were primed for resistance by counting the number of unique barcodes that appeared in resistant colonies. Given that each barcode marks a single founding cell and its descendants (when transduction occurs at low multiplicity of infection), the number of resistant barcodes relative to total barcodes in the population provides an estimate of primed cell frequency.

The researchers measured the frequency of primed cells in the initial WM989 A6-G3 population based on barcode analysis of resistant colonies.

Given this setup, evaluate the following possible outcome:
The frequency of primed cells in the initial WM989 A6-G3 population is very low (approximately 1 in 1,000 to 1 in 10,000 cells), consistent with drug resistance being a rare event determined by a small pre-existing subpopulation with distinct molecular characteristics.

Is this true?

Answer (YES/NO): YES